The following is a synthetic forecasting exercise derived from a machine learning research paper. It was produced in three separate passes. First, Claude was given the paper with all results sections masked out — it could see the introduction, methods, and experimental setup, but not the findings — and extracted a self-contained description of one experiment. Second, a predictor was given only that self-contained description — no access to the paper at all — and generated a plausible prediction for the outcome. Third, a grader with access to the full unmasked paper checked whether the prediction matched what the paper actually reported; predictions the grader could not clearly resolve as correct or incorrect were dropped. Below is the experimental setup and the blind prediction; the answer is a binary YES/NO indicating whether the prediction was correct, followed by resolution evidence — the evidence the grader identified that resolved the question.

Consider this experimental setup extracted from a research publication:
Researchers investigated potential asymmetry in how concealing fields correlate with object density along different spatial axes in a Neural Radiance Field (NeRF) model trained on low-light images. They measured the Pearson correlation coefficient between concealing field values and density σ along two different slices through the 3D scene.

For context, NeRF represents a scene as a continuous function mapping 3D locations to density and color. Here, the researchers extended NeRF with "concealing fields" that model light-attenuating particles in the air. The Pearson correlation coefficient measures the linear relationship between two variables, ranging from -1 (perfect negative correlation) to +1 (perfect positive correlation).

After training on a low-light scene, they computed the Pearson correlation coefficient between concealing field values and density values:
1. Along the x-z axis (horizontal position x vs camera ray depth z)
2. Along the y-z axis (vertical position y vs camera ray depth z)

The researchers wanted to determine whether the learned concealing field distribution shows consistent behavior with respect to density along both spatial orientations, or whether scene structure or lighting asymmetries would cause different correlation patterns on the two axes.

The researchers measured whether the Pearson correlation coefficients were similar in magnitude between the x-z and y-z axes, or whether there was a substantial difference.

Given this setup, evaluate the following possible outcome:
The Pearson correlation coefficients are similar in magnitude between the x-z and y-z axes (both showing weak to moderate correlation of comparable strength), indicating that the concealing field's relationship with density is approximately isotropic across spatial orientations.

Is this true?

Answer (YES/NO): NO